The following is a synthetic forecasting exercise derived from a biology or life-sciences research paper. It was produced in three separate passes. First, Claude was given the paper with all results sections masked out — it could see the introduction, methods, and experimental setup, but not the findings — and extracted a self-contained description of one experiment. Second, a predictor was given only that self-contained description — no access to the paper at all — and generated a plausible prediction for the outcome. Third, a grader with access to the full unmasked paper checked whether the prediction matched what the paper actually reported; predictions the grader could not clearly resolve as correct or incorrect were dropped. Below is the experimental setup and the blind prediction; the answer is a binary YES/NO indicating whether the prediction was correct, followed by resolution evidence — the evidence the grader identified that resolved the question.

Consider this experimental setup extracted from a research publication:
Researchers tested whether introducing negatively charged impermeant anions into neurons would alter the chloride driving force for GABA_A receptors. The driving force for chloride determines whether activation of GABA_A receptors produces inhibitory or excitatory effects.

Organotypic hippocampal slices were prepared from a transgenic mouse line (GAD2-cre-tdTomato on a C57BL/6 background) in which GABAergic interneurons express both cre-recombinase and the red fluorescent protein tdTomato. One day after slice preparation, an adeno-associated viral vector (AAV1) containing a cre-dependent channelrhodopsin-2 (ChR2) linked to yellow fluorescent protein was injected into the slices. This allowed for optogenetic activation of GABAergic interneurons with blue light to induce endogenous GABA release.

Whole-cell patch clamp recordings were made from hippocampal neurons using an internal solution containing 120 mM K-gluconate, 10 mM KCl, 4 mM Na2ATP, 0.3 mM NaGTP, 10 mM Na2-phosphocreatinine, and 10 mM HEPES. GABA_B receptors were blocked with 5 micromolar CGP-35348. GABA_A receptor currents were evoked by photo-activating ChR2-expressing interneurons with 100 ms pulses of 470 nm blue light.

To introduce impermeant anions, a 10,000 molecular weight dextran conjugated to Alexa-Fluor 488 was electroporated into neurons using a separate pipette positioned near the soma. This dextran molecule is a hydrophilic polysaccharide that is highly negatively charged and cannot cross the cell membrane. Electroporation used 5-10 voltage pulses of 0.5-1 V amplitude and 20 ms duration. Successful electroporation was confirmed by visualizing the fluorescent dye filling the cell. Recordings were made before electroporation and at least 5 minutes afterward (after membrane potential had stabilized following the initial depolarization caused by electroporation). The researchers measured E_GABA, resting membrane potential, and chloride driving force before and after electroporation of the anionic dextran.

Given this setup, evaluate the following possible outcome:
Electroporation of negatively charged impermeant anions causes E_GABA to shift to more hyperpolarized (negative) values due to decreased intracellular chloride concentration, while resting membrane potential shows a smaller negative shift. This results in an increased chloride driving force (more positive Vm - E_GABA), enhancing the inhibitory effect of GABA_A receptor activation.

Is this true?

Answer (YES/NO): NO